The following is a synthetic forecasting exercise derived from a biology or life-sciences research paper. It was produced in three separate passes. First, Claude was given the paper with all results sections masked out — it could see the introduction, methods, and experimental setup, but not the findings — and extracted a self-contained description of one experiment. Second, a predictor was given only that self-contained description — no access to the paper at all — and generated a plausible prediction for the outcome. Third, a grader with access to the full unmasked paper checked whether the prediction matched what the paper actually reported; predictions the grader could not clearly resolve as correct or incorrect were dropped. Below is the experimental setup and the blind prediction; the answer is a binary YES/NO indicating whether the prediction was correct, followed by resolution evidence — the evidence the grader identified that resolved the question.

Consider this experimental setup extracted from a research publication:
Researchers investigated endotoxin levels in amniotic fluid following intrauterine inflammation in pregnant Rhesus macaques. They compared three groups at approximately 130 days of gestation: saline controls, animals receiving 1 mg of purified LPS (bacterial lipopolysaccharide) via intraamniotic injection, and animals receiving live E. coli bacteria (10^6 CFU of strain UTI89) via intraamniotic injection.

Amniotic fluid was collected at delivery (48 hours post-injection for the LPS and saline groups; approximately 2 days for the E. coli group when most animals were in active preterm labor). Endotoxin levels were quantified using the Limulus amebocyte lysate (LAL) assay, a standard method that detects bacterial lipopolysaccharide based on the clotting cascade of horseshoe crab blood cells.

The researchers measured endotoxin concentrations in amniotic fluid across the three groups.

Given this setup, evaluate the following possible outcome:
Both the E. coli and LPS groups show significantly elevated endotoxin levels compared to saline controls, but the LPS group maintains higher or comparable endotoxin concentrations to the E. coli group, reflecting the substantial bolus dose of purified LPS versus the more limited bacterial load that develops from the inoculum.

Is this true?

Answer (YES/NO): NO